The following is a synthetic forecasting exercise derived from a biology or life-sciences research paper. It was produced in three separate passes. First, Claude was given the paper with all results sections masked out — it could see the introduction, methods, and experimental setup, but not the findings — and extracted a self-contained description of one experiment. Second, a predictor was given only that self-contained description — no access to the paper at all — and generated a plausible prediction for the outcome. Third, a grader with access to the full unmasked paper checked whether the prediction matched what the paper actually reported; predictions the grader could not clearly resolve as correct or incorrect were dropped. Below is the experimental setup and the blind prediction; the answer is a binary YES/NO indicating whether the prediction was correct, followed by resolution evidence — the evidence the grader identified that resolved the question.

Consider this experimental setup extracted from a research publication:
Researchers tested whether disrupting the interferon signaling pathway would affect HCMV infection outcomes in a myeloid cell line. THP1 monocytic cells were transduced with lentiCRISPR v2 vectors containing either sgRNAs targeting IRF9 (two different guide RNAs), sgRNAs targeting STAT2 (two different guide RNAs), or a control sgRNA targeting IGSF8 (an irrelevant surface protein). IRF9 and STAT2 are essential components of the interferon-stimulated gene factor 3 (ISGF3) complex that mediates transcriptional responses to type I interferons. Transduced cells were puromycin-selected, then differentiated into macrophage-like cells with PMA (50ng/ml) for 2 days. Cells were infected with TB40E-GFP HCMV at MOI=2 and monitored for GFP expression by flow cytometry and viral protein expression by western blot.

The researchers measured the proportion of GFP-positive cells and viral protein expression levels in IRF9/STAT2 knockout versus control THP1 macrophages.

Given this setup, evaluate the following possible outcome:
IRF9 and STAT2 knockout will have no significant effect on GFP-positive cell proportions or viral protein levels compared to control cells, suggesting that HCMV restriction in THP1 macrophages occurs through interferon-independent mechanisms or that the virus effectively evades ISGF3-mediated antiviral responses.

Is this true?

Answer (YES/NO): NO